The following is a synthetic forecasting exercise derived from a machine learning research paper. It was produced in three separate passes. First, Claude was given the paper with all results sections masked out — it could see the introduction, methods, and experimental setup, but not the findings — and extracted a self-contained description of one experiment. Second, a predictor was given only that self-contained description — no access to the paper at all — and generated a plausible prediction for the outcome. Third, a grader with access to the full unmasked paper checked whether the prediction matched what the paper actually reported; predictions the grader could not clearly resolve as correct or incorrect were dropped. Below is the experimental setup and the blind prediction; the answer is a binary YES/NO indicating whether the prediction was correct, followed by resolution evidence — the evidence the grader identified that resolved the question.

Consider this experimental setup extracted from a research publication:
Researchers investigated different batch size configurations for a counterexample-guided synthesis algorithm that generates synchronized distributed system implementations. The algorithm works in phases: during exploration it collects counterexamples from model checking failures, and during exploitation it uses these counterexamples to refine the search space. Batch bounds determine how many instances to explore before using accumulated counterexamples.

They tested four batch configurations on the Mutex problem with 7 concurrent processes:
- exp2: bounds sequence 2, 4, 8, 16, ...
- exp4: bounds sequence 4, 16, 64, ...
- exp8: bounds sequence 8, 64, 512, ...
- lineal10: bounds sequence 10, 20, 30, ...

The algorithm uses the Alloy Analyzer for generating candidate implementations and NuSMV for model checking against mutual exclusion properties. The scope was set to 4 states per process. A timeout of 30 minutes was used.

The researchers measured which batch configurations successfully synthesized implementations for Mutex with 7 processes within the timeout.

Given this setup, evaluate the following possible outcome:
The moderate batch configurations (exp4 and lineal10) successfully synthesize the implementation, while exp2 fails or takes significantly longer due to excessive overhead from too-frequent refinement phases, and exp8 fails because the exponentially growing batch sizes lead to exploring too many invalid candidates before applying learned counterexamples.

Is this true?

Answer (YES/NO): NO